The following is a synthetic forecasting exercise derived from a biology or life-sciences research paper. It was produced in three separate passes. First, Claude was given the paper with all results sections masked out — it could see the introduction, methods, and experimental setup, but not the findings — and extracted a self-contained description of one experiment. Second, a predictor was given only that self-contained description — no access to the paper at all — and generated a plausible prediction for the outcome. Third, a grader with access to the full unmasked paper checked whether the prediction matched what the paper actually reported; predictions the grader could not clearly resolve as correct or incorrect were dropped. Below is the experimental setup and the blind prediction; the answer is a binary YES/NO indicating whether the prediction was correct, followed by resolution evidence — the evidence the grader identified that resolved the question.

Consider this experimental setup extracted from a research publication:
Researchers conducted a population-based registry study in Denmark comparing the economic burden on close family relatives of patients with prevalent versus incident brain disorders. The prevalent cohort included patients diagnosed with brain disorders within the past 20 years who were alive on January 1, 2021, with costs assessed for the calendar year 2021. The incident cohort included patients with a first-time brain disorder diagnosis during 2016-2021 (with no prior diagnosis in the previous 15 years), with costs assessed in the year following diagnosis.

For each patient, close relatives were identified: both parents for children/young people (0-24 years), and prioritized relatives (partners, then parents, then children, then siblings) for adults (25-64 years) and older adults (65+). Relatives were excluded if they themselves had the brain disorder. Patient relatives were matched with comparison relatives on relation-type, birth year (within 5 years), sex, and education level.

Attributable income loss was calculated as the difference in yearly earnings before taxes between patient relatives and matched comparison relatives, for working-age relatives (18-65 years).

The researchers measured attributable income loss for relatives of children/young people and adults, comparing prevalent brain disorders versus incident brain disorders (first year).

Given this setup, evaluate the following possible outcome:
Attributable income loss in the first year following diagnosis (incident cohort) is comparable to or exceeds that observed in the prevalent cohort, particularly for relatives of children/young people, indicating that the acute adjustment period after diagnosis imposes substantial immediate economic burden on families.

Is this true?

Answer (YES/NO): NO